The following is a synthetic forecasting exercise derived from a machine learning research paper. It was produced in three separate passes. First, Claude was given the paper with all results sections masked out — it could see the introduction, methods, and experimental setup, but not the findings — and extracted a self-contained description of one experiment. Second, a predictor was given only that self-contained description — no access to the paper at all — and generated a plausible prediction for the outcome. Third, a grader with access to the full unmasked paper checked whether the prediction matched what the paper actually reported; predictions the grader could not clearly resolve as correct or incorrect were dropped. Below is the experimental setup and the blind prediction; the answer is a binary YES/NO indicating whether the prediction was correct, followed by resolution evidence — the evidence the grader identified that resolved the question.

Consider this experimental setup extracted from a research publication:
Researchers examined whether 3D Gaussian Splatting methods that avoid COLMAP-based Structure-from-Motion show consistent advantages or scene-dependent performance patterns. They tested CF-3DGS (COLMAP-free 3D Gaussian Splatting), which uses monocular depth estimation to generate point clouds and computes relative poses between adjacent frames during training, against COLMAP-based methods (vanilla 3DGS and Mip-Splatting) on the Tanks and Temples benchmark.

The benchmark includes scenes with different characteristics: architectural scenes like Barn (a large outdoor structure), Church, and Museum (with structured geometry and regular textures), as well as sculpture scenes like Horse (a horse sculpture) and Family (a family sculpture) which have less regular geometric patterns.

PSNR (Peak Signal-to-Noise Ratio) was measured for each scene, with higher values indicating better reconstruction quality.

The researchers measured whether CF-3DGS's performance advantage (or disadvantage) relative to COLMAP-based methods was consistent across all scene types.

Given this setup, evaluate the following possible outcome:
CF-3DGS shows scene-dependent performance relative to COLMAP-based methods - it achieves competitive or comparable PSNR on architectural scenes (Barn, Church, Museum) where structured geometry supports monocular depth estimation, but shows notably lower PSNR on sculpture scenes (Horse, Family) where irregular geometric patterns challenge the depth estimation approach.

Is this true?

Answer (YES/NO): NO